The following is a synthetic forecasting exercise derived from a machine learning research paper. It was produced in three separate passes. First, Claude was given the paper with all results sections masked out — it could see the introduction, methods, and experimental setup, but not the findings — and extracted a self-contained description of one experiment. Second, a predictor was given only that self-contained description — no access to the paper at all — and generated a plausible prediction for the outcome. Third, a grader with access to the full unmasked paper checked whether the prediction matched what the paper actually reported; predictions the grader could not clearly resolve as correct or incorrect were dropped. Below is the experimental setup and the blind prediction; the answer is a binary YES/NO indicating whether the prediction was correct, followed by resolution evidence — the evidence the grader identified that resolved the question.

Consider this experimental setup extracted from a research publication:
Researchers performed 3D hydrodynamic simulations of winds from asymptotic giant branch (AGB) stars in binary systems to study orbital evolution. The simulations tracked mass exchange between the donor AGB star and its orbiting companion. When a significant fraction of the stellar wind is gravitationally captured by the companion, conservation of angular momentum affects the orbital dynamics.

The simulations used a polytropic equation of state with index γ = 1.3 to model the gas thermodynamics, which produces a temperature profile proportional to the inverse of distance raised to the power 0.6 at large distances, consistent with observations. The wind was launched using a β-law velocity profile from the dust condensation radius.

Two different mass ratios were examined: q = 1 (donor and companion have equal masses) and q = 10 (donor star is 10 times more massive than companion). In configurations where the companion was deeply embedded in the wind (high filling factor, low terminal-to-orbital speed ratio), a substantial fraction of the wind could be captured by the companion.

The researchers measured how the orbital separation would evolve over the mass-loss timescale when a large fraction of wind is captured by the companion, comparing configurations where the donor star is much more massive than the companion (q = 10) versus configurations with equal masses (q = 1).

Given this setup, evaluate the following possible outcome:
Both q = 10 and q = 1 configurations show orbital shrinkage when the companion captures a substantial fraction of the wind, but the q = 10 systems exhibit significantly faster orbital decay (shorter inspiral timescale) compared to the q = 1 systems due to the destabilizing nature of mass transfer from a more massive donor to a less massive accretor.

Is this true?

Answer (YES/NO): NO